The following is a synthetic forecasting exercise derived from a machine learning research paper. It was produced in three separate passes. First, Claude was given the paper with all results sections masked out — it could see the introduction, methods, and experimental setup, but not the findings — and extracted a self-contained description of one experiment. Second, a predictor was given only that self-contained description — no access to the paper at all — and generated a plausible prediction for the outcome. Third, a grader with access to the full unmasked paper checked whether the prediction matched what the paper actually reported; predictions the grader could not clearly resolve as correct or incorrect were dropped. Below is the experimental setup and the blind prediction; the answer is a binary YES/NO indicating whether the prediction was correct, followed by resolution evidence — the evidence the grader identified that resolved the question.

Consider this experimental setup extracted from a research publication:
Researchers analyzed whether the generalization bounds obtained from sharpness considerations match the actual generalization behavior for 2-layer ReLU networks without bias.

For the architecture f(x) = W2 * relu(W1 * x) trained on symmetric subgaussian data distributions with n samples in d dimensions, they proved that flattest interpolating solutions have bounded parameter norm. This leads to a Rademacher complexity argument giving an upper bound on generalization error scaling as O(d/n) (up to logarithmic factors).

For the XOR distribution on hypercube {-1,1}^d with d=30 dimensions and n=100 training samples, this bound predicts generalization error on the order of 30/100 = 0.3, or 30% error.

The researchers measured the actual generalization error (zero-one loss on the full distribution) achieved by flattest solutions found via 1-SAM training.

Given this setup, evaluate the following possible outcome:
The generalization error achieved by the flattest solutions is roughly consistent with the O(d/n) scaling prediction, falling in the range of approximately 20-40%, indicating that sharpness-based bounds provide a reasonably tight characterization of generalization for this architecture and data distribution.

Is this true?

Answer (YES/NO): NO